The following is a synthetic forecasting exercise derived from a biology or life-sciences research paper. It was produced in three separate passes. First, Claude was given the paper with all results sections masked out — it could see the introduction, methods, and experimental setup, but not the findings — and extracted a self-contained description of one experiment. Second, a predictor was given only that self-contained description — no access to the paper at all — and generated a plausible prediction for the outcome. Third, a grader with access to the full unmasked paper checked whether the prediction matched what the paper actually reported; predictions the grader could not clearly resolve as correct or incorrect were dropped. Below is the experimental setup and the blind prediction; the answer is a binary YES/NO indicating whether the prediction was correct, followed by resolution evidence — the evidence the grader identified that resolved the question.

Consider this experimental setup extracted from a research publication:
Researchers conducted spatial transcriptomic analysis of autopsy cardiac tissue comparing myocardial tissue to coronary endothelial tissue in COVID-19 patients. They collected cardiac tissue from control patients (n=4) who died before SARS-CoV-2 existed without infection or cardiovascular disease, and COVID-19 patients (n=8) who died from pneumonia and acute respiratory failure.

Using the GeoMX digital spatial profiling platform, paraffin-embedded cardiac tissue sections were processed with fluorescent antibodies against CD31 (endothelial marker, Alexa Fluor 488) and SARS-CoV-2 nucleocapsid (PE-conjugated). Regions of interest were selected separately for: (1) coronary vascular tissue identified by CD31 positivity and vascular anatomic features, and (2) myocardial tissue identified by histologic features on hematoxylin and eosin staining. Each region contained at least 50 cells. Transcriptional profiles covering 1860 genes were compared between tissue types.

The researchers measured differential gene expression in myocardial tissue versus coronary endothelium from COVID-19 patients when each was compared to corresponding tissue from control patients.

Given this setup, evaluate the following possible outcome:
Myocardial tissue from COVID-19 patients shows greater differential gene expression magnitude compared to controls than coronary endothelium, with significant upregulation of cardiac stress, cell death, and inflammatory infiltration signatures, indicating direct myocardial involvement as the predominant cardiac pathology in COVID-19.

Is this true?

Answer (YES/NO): NO